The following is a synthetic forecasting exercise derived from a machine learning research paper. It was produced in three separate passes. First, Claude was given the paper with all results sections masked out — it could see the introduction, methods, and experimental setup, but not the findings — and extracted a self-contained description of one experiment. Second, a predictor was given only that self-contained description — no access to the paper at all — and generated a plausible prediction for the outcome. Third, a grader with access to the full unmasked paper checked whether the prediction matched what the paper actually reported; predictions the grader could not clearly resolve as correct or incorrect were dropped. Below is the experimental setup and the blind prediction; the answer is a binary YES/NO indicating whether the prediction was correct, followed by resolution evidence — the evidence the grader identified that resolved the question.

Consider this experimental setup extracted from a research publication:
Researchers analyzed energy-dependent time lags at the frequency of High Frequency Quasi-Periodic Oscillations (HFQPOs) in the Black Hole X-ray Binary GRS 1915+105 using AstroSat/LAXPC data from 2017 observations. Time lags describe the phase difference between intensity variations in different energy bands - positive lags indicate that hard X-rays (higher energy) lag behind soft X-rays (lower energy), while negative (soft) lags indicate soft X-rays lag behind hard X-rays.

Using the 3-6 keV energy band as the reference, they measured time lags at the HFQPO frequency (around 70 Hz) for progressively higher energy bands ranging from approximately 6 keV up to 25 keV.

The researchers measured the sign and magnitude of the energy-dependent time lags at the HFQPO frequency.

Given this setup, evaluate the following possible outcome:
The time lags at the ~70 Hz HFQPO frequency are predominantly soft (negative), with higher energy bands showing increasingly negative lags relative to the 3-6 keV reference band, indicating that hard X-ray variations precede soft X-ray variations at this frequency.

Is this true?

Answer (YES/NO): YES